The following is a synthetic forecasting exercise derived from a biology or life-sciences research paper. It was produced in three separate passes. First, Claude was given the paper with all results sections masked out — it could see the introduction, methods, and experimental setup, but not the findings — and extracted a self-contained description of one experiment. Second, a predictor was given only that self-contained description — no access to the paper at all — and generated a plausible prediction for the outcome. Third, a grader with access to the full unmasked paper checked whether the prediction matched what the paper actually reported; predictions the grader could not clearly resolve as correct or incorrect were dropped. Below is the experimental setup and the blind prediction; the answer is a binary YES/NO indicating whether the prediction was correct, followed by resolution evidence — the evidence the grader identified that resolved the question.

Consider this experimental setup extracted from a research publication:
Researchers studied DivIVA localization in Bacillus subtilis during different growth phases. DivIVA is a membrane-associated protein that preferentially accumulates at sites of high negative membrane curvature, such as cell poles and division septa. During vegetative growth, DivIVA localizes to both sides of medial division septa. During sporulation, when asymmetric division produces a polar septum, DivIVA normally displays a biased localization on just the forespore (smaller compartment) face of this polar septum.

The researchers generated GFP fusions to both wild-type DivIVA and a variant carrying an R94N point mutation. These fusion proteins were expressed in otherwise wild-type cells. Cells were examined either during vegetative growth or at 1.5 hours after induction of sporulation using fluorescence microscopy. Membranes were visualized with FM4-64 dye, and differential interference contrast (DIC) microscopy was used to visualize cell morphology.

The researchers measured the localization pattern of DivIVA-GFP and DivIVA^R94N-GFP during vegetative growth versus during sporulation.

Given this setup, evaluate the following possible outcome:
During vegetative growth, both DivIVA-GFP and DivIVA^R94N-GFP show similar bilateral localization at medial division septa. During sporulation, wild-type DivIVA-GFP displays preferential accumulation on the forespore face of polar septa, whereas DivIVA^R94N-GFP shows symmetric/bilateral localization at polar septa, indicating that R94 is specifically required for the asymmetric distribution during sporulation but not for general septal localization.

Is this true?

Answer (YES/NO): YES